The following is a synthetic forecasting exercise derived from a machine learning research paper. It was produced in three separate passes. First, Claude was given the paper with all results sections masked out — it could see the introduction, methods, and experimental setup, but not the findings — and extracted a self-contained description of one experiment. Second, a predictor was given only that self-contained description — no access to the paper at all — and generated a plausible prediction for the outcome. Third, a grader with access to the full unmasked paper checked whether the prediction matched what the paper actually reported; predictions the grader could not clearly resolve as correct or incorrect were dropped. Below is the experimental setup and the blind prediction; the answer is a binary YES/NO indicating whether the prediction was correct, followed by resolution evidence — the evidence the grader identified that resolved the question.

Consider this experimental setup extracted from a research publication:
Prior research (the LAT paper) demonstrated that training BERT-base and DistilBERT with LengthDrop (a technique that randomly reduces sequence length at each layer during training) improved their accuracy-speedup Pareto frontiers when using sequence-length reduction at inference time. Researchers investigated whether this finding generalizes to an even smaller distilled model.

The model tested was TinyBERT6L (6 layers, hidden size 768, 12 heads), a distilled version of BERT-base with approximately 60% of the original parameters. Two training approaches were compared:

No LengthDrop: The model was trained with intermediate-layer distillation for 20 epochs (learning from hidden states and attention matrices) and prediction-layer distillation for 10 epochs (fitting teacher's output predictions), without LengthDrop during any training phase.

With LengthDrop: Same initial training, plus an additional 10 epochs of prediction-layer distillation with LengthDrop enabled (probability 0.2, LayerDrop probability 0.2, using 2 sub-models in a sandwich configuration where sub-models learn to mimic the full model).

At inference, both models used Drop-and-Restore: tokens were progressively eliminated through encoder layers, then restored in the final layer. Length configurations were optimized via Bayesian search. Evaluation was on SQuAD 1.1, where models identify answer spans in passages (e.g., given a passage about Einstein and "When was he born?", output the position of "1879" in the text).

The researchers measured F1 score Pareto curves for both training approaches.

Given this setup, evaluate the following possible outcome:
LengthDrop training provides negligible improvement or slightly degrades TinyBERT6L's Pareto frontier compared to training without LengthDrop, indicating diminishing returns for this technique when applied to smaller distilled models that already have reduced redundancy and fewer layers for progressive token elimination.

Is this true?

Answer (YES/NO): YES